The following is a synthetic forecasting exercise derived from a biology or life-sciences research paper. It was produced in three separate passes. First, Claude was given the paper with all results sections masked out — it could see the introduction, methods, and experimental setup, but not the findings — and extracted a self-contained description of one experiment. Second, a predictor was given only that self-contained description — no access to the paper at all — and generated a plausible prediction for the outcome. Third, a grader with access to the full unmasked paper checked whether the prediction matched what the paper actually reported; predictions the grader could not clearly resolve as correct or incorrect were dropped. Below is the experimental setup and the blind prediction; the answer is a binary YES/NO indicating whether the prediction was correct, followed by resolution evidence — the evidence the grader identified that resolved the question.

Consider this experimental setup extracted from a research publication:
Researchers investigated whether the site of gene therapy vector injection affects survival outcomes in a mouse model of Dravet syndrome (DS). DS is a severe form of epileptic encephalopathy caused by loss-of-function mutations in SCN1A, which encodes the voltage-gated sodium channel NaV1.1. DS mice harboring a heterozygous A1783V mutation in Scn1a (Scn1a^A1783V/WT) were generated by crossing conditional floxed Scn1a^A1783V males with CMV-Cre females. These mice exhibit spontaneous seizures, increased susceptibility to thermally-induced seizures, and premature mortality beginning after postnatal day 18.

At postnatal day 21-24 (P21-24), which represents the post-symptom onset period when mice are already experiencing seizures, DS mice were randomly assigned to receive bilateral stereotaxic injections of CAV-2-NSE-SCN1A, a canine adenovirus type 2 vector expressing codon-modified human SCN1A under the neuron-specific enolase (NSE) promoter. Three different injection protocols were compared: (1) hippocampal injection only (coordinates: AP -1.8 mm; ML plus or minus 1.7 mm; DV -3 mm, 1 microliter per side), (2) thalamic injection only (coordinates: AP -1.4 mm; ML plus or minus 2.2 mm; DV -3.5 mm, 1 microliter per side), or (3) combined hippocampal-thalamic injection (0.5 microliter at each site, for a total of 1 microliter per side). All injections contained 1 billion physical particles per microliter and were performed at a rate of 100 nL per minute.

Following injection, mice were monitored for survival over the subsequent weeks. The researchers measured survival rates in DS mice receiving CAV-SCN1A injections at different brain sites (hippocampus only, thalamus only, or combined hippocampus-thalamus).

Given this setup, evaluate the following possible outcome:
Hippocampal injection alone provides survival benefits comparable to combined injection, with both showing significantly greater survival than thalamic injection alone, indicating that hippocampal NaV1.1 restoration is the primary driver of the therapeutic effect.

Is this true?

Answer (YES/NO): NO